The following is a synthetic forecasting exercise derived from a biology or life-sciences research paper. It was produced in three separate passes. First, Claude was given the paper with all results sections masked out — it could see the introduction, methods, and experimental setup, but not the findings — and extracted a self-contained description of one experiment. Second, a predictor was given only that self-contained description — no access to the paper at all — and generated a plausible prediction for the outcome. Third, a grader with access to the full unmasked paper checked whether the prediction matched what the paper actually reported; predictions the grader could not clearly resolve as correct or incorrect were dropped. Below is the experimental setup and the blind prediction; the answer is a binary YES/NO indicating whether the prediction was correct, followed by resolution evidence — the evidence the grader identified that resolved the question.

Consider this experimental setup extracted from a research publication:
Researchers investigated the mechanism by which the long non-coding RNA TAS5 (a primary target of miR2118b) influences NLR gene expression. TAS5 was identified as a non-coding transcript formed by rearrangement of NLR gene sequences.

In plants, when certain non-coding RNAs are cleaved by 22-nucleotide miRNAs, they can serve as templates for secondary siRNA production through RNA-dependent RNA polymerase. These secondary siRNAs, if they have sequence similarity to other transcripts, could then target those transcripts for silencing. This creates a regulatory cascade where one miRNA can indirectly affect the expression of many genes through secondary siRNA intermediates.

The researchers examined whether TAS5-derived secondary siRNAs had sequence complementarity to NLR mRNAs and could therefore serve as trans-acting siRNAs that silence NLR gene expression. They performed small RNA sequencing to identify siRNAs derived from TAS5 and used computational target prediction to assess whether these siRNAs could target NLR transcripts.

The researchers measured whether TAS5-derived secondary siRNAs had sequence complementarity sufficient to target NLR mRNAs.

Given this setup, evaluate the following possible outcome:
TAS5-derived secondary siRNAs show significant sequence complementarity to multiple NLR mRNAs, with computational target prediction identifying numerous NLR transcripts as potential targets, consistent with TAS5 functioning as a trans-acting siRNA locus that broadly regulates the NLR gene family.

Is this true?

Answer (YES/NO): YES